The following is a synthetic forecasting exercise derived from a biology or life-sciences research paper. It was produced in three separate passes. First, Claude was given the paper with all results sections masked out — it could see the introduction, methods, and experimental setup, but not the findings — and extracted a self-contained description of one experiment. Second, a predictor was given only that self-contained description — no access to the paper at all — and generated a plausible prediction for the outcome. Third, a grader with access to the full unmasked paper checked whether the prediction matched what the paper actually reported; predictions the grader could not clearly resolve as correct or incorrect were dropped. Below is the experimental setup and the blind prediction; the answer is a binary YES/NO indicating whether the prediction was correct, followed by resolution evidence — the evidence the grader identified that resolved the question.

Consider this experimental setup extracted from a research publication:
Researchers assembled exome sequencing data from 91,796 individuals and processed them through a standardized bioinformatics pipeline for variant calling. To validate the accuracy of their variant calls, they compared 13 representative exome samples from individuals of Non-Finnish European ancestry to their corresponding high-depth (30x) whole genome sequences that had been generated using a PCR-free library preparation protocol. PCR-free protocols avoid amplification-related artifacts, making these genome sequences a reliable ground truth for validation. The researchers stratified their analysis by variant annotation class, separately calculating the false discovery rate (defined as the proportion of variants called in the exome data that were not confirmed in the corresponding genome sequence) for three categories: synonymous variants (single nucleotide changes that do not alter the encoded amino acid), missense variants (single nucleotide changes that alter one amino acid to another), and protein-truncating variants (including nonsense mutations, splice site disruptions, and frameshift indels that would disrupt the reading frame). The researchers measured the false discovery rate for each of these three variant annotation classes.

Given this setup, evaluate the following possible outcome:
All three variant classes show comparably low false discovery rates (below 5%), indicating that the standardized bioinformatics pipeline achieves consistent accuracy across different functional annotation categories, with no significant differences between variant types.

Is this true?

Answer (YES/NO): NO